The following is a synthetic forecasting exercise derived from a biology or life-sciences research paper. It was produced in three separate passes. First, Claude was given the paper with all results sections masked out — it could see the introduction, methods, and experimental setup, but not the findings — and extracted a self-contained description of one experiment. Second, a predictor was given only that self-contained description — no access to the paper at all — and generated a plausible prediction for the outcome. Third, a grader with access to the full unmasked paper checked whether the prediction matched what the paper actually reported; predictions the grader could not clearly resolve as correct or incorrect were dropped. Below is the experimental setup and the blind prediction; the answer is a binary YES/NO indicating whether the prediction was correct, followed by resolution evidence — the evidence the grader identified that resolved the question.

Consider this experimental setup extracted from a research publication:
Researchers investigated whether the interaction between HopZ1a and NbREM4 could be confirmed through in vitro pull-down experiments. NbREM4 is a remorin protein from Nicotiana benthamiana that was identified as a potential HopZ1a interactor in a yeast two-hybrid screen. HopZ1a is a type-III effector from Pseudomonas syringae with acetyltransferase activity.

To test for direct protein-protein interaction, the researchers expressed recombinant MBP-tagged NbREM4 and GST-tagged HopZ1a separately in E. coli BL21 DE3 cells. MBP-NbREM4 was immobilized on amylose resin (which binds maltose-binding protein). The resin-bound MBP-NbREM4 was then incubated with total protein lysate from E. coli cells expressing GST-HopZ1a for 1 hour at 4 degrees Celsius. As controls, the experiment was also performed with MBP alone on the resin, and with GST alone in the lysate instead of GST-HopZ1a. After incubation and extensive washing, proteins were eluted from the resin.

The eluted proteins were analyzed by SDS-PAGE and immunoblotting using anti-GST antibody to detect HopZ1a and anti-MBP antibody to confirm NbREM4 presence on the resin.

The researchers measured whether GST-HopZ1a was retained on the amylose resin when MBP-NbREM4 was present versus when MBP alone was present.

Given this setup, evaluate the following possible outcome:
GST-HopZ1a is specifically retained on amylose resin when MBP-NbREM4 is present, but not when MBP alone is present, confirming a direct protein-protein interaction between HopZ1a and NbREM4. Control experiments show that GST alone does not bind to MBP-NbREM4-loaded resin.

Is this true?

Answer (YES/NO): YES